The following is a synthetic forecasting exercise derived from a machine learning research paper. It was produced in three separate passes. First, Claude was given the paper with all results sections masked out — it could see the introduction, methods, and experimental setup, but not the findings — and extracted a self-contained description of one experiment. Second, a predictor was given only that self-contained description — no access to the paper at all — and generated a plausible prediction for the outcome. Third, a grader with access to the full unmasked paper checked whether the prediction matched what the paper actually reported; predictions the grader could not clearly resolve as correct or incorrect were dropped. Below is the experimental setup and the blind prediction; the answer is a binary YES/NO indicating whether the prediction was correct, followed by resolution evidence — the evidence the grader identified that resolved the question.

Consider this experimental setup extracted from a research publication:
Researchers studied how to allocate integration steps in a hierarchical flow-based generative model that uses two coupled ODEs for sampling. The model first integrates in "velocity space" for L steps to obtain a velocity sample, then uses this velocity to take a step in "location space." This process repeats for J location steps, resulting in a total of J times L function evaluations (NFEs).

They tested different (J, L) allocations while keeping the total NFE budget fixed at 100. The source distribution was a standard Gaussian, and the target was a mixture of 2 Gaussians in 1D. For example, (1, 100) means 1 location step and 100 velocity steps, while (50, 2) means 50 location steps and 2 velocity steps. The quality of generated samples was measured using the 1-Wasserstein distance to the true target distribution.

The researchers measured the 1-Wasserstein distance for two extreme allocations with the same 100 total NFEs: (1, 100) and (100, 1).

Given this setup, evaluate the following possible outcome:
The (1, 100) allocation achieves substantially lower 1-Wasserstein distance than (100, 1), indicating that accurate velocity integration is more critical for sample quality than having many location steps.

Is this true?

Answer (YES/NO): YES